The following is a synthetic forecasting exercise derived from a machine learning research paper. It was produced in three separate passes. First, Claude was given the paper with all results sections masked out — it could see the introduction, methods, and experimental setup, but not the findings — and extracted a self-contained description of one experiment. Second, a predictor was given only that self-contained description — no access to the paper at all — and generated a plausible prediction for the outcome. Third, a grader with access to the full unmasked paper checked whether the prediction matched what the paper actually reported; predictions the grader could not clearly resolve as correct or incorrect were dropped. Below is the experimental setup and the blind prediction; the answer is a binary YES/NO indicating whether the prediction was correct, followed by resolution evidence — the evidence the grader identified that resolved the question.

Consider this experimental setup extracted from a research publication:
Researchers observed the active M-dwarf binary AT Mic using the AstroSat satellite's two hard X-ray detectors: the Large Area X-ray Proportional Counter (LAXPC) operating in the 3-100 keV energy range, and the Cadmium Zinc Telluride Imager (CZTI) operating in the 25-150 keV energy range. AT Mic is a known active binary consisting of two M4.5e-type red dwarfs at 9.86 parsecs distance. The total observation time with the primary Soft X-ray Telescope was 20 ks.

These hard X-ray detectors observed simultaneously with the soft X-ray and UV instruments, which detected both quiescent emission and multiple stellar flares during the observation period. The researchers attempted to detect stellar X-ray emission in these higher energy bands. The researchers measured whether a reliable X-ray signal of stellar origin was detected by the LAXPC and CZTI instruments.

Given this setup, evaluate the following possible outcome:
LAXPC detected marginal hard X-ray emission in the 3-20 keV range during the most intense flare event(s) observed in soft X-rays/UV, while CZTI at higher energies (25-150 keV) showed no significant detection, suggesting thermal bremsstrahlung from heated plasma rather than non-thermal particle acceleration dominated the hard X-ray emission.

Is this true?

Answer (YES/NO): NO